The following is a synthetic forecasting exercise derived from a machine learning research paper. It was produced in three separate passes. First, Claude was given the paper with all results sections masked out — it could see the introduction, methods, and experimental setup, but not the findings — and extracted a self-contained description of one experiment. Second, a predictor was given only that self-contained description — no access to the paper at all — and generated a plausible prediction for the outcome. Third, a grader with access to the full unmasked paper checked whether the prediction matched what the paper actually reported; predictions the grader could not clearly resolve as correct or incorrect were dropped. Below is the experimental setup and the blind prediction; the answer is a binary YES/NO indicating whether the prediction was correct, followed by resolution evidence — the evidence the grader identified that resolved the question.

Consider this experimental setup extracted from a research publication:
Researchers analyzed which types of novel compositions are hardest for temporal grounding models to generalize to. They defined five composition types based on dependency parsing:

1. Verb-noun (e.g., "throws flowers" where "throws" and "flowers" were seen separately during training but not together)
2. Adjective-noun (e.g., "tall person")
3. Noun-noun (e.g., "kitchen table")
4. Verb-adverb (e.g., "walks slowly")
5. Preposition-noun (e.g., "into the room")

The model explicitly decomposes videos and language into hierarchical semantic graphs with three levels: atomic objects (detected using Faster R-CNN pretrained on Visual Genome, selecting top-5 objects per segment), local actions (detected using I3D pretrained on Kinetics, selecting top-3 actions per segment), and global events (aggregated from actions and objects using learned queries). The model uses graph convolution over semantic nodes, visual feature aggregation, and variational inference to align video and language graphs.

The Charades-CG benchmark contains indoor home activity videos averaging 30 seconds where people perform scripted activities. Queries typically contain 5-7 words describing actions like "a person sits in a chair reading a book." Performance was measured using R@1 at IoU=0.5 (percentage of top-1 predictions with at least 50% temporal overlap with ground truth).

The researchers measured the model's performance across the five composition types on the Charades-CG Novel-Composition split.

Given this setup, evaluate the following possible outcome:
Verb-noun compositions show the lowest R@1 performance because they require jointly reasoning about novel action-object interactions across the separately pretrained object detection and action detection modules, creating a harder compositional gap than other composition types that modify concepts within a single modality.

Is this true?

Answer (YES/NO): YES